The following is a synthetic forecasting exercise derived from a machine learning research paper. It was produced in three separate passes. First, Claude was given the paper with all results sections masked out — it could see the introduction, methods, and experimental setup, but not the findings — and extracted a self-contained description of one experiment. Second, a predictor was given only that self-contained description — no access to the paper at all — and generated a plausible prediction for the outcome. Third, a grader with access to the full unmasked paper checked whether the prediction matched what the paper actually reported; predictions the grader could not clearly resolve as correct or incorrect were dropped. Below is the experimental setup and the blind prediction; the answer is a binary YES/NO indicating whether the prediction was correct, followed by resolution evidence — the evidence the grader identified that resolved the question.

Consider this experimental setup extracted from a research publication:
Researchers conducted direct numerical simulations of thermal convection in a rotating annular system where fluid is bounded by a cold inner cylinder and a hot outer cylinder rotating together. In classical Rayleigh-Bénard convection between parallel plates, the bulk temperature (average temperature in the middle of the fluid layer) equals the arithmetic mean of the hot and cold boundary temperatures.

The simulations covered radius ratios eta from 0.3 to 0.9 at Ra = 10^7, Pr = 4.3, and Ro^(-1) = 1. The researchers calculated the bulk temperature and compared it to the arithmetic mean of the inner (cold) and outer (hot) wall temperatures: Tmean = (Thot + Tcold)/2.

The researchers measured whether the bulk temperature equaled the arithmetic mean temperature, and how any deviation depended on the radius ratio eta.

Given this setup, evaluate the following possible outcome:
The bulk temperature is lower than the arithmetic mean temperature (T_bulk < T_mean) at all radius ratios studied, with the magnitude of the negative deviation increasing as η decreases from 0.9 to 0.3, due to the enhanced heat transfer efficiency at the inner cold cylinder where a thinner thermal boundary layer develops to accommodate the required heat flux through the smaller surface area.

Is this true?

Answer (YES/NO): NO